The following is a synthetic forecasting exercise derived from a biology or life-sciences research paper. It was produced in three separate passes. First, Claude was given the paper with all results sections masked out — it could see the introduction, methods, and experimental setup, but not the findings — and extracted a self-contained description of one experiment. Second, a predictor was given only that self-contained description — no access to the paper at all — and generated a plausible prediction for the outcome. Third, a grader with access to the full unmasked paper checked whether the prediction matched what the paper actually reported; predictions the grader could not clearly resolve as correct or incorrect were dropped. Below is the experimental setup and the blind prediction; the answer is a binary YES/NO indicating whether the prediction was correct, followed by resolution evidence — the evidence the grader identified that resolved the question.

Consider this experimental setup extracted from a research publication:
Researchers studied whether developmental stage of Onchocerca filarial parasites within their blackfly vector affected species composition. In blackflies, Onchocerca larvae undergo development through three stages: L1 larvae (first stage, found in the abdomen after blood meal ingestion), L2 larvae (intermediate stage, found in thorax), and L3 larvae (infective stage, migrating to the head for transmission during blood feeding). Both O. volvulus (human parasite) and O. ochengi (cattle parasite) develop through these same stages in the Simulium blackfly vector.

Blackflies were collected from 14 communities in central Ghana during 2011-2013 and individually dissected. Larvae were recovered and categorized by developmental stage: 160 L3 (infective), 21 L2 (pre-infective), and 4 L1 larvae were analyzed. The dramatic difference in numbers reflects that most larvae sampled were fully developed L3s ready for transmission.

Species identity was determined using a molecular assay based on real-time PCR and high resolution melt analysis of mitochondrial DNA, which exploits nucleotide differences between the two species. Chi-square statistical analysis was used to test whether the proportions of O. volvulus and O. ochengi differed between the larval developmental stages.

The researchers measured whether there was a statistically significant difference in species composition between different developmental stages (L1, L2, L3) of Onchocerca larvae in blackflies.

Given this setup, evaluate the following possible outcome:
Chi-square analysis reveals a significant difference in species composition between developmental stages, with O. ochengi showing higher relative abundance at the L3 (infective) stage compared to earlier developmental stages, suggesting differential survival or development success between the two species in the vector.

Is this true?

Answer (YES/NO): NO